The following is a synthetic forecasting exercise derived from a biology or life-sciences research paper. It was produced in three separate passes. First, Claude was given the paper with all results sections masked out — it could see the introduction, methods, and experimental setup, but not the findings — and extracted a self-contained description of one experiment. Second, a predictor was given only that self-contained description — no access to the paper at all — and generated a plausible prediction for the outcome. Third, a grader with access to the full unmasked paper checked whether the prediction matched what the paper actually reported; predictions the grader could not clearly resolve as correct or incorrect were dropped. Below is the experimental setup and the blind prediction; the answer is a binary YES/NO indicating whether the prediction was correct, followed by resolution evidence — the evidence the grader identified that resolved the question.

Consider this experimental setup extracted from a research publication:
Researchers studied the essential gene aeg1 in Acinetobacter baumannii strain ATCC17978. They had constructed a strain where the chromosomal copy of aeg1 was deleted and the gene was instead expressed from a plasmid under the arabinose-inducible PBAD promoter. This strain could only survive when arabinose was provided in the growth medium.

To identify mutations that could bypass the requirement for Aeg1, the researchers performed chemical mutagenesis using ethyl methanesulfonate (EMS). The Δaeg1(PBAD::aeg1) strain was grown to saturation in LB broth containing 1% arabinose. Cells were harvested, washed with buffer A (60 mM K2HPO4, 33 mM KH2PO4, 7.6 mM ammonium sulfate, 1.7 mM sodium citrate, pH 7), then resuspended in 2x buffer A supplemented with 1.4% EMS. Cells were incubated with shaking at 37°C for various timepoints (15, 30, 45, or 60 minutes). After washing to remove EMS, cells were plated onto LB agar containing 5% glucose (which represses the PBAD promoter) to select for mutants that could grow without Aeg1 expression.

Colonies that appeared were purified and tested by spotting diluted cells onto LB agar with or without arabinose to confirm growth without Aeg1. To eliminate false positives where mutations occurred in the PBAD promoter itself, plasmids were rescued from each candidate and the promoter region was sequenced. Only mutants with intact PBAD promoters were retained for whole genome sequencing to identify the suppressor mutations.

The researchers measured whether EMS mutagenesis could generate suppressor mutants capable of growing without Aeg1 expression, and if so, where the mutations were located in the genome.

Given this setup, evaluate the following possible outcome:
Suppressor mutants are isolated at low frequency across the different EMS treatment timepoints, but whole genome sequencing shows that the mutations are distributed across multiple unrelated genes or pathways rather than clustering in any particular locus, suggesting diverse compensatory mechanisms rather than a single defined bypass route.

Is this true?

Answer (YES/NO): NO